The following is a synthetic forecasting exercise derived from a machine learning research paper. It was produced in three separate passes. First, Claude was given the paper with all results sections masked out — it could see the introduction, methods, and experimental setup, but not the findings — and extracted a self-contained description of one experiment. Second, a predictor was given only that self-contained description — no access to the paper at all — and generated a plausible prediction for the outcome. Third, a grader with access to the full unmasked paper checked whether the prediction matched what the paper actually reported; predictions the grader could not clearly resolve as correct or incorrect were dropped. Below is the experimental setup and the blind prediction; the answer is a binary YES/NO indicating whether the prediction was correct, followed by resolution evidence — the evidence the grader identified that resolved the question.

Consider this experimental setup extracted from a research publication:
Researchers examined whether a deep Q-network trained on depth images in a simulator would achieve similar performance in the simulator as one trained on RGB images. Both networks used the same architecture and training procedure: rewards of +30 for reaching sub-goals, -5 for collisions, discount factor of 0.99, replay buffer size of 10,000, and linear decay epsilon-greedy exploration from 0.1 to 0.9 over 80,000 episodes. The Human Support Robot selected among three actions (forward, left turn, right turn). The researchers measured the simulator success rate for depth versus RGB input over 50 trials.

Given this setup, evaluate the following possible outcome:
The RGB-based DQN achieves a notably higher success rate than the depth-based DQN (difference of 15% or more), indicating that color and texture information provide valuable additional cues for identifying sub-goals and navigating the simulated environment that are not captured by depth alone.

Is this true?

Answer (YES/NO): NO